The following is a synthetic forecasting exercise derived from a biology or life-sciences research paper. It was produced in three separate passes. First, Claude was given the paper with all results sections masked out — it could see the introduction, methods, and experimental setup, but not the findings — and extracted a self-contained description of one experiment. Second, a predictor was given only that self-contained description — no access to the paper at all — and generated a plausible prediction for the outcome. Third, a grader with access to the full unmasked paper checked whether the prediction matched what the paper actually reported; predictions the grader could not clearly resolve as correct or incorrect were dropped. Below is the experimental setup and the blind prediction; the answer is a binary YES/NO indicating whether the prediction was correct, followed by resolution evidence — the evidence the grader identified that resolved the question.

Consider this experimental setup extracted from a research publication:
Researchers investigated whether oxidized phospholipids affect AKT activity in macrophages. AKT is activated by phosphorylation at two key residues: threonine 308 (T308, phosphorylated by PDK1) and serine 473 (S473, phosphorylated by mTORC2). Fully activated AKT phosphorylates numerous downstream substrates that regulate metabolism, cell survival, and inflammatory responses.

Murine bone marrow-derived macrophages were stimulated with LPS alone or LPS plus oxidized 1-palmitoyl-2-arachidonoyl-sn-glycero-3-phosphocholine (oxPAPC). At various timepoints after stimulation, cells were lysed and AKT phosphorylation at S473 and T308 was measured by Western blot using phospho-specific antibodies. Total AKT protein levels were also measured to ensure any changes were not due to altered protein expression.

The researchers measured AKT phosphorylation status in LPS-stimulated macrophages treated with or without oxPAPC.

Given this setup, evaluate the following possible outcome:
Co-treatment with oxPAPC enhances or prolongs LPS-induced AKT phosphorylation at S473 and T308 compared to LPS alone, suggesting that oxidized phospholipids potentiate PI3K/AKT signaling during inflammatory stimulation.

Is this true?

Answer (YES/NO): NO